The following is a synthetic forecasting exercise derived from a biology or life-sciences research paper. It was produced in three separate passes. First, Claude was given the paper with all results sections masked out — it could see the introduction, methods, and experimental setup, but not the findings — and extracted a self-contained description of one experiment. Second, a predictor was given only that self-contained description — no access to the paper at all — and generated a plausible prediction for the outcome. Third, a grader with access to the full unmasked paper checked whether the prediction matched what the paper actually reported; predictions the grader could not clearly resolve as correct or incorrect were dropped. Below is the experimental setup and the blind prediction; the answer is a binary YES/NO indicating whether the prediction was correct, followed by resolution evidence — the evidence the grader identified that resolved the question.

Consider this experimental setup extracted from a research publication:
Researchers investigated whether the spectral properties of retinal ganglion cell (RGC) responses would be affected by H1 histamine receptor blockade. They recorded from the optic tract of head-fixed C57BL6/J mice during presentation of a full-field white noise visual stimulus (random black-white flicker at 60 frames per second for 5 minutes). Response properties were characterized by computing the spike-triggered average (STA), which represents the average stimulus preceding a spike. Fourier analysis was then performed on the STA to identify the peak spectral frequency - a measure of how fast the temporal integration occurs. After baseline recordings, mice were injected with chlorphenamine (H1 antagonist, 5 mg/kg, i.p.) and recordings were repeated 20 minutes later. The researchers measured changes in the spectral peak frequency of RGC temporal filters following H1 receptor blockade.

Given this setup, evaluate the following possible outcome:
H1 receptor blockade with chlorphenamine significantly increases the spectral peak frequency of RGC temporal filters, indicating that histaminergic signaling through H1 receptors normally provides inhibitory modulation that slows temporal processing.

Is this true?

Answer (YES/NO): NO